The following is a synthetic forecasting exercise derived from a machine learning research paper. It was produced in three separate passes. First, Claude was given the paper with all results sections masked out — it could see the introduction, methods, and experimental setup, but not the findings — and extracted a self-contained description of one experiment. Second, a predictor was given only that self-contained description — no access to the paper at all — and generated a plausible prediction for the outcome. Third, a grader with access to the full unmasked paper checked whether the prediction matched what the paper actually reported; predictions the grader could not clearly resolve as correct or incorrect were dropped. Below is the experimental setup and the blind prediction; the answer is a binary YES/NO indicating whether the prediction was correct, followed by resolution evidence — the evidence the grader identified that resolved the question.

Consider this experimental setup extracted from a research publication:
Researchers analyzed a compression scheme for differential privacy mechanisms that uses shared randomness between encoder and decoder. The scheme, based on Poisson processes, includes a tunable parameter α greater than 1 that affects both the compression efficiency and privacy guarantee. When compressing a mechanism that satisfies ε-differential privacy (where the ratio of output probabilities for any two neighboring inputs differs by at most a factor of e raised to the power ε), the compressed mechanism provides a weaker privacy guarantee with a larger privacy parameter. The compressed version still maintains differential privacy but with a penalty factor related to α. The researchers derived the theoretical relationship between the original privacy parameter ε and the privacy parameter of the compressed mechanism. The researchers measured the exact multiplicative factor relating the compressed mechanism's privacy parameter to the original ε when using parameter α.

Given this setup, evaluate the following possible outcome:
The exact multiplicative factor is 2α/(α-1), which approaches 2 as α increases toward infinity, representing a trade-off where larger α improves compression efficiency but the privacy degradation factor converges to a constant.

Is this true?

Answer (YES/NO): NO